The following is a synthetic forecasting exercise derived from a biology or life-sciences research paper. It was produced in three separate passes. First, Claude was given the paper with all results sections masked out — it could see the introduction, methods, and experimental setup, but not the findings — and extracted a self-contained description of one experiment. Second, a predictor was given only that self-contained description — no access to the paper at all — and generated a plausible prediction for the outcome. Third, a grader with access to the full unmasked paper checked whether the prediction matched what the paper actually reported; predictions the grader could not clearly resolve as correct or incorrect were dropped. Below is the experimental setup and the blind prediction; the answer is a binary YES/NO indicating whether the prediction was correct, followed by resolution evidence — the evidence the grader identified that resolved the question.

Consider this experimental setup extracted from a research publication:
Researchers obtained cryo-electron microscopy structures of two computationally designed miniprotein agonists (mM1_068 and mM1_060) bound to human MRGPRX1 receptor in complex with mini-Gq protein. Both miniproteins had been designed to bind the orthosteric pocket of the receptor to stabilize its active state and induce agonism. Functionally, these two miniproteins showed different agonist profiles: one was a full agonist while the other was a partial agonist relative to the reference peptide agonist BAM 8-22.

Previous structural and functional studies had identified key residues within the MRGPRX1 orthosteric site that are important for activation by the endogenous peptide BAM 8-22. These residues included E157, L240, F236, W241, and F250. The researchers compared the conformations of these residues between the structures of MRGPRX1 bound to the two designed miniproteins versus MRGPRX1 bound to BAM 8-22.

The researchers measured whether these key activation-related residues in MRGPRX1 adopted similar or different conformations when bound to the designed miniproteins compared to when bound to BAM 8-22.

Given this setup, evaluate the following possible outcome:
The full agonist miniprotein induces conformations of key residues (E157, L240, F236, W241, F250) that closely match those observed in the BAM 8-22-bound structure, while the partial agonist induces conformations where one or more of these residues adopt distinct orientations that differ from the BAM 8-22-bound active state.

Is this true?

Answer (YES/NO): NO